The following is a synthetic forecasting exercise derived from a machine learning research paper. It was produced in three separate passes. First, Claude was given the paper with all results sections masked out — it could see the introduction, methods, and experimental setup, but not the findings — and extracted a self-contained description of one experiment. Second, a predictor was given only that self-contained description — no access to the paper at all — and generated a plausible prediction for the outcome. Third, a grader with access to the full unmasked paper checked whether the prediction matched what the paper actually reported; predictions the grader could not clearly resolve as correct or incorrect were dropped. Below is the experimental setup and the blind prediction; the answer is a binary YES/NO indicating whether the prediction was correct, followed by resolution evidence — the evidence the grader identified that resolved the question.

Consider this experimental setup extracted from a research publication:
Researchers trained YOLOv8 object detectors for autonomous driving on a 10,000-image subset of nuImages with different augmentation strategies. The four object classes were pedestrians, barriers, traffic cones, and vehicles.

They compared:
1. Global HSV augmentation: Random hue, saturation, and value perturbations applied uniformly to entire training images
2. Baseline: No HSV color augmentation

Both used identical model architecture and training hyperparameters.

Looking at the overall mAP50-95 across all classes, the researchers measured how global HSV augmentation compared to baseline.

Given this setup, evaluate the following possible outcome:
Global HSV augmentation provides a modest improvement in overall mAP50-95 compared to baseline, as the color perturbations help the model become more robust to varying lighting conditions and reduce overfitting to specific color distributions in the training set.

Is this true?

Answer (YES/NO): NO